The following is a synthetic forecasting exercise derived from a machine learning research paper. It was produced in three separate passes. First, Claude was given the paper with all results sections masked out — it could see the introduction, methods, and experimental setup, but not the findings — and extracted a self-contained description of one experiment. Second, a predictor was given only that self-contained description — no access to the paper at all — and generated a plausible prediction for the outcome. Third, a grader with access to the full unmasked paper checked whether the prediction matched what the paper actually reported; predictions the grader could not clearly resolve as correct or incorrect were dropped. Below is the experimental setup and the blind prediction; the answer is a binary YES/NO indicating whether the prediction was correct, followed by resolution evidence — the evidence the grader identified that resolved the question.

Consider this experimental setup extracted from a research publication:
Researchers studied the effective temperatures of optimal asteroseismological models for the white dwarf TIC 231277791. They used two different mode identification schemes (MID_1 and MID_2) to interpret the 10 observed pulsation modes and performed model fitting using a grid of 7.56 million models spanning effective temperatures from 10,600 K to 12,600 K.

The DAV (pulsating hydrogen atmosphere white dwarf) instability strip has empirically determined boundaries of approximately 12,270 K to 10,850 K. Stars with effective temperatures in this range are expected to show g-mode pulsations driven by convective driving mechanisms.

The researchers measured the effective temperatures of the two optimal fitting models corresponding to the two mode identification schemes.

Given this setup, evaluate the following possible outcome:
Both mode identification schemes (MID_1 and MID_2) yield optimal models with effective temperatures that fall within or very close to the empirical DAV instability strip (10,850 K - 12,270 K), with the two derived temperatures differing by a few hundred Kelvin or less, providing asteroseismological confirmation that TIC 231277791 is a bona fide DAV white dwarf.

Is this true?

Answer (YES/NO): NO